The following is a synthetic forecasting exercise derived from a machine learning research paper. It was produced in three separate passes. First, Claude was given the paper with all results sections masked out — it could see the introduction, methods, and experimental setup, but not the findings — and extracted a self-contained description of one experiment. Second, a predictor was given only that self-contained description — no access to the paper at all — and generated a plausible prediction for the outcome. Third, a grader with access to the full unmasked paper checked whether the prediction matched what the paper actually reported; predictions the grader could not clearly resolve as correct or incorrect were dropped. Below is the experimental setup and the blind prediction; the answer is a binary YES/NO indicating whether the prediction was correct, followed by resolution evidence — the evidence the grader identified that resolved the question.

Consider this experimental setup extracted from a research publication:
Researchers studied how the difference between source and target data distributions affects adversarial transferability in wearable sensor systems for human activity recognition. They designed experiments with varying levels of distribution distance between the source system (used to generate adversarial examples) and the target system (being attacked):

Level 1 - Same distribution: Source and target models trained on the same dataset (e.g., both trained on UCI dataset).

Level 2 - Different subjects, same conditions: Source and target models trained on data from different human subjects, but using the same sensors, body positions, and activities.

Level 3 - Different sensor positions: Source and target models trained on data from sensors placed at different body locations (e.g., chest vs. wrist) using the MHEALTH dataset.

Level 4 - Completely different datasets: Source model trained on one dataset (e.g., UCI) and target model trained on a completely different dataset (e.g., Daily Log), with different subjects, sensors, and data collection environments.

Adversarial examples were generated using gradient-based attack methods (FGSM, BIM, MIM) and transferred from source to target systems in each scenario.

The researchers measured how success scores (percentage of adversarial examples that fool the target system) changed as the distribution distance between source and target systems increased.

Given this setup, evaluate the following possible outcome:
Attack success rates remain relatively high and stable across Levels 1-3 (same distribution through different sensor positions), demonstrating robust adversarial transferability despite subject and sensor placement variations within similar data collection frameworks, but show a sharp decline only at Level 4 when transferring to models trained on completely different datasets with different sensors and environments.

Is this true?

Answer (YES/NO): NO